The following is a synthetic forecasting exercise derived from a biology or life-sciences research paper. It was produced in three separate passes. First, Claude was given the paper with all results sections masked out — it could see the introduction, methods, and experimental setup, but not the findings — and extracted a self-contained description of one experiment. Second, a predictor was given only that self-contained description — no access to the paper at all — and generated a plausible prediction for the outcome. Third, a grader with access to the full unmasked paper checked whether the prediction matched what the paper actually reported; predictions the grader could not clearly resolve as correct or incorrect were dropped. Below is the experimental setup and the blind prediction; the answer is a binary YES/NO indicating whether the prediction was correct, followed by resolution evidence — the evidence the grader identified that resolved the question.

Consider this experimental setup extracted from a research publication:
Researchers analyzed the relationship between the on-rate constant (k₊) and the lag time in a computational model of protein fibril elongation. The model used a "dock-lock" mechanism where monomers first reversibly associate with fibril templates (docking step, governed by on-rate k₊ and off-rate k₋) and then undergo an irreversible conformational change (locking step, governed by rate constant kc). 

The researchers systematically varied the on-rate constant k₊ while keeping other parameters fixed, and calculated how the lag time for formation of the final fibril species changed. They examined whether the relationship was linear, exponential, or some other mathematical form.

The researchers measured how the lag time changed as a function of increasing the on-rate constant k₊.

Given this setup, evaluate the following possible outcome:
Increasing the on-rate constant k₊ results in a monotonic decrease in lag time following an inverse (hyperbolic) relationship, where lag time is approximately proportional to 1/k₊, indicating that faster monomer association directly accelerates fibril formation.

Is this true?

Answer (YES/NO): NO